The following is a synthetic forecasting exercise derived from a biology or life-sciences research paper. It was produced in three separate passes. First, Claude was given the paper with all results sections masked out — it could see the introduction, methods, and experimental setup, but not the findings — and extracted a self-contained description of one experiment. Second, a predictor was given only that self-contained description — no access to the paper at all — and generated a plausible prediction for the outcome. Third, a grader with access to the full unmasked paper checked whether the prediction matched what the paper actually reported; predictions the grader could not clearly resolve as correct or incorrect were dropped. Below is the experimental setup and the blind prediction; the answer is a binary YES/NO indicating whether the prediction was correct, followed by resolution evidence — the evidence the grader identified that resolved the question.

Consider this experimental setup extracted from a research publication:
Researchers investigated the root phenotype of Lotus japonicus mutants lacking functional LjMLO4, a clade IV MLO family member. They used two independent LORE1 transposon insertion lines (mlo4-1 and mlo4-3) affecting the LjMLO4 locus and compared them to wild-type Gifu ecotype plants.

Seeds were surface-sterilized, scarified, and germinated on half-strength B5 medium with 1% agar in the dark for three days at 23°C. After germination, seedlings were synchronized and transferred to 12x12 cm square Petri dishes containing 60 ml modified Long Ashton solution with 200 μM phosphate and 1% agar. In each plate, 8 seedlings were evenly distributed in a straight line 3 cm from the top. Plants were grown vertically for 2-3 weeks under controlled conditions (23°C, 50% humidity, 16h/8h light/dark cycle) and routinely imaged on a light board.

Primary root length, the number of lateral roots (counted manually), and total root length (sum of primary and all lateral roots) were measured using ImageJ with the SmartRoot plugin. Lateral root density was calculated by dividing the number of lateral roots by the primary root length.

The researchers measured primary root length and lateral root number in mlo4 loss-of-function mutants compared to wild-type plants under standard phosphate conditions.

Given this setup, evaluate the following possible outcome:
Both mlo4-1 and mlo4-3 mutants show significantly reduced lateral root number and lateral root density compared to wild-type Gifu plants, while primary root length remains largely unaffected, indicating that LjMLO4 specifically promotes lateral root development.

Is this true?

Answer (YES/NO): NO